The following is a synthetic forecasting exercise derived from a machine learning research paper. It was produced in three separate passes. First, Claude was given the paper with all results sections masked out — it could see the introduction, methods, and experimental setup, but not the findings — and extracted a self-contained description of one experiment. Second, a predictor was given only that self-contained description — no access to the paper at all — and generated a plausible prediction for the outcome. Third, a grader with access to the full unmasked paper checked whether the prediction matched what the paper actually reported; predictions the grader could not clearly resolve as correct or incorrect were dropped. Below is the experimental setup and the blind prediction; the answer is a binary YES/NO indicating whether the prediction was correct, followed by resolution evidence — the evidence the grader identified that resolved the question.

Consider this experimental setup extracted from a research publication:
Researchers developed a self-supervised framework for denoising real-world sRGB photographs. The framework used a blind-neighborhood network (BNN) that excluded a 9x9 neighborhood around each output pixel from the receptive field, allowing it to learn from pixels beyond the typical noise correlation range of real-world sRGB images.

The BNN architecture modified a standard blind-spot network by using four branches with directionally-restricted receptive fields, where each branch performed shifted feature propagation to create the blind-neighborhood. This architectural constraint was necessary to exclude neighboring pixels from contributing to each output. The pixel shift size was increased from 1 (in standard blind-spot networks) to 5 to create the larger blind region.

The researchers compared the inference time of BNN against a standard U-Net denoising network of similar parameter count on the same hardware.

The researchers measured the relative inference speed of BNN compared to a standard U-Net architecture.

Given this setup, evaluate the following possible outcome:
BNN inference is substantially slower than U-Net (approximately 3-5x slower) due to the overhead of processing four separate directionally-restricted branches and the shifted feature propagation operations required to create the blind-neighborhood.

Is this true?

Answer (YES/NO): YES